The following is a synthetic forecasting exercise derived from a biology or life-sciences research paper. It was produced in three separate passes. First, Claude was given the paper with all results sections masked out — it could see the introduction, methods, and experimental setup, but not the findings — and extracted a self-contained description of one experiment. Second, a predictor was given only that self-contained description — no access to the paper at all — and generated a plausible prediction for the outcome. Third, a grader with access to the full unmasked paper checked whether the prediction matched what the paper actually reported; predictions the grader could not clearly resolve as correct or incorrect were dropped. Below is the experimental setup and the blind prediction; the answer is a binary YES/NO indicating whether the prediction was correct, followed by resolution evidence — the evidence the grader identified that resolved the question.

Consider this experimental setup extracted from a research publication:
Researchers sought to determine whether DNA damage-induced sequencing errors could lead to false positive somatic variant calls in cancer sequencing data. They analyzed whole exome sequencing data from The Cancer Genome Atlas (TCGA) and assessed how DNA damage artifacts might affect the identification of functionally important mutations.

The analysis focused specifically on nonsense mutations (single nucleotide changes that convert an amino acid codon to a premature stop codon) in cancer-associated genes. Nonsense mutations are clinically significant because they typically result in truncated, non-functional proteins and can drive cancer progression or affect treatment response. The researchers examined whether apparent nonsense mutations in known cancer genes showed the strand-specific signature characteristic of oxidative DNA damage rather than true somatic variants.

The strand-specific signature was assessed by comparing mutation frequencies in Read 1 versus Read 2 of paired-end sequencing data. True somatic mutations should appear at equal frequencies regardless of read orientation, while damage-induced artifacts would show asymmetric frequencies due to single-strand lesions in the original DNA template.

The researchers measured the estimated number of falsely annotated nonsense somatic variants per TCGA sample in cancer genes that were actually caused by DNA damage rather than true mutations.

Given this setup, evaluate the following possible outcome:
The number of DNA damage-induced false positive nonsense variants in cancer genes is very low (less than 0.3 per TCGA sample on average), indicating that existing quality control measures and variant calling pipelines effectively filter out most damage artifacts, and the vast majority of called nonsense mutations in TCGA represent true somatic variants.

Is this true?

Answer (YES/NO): NO